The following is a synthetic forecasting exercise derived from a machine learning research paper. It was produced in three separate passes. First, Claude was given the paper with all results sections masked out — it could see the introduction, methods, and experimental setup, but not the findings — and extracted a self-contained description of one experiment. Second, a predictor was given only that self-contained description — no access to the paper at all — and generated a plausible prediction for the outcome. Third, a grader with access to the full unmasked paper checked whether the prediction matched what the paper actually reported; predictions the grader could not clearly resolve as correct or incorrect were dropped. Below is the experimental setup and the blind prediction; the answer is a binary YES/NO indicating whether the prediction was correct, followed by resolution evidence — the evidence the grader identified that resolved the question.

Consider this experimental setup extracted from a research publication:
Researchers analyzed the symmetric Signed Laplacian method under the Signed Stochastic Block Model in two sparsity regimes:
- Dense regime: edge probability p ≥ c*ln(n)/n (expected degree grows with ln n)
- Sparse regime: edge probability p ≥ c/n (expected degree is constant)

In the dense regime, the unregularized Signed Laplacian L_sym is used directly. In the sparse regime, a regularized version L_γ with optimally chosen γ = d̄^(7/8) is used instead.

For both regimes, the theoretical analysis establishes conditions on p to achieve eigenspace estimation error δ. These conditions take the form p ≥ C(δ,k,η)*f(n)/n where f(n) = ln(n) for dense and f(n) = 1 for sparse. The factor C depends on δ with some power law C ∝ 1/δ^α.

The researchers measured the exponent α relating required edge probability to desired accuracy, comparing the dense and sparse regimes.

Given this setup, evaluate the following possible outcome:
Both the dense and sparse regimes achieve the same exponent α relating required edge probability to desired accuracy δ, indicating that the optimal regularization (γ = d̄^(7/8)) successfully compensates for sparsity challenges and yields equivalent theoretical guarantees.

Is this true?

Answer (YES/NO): NO